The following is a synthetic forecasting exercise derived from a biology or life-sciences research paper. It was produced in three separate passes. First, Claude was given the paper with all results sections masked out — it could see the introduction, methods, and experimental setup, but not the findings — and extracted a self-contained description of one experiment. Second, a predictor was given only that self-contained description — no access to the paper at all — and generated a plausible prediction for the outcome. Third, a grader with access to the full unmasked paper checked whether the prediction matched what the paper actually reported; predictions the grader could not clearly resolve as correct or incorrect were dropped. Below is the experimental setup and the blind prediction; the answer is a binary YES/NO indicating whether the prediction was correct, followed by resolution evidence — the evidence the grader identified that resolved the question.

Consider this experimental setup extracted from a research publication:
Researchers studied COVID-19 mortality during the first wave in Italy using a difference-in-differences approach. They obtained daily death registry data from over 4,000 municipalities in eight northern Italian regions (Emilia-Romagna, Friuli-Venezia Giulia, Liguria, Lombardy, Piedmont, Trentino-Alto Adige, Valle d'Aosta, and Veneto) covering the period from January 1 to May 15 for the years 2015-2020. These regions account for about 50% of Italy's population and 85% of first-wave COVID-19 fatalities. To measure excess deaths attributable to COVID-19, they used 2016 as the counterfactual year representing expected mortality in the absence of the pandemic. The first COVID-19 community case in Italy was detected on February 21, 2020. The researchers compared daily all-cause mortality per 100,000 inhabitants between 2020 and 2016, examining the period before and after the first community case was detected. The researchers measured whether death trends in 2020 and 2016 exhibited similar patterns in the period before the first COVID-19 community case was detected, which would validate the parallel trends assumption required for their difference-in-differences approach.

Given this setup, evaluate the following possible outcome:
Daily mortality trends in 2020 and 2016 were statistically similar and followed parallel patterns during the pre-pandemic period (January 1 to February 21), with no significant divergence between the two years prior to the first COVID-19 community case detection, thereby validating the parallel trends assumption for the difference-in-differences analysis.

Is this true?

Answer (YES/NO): YES